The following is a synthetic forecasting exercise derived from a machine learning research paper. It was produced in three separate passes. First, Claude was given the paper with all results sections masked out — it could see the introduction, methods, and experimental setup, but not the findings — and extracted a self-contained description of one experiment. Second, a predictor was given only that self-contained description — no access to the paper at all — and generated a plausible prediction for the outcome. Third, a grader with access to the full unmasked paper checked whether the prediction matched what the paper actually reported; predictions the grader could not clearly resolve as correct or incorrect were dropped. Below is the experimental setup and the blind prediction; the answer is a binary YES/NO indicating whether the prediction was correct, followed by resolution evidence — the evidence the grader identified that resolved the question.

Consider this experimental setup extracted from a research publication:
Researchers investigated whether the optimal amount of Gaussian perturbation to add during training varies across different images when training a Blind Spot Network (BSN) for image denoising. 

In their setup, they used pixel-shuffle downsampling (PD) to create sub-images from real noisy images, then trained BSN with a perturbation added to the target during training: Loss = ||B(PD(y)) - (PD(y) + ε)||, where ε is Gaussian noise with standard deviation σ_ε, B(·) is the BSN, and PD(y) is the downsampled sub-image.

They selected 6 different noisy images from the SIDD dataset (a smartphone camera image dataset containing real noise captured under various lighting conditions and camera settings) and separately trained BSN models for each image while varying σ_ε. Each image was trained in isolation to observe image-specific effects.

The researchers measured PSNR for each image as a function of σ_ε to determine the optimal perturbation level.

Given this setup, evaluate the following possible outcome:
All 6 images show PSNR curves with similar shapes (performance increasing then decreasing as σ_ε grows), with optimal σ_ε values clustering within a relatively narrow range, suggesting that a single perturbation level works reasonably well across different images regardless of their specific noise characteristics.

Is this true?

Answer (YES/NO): NO